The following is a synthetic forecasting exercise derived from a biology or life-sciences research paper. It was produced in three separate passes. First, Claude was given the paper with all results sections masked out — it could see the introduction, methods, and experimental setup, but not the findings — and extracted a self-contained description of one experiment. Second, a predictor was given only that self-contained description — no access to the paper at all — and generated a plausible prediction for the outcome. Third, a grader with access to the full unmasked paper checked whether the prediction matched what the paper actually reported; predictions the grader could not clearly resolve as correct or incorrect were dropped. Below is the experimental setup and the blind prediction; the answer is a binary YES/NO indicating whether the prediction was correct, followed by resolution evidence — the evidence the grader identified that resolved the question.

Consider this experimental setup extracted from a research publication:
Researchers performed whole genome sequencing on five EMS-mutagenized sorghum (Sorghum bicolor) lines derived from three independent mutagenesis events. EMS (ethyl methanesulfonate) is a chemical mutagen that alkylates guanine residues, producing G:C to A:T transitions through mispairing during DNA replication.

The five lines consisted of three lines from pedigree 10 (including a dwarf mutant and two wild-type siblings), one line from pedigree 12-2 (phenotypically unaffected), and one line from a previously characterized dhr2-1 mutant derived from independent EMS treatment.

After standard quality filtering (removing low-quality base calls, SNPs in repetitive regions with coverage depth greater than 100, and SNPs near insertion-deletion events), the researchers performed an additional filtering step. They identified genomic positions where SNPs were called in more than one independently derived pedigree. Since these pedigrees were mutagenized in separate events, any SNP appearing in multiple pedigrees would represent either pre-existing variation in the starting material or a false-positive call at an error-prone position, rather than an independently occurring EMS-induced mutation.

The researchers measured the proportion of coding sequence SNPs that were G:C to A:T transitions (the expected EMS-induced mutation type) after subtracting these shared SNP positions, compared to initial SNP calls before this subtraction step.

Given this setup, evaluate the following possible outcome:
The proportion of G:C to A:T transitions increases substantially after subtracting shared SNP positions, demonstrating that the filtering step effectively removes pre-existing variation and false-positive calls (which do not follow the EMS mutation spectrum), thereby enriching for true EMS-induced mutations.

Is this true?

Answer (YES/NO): YES